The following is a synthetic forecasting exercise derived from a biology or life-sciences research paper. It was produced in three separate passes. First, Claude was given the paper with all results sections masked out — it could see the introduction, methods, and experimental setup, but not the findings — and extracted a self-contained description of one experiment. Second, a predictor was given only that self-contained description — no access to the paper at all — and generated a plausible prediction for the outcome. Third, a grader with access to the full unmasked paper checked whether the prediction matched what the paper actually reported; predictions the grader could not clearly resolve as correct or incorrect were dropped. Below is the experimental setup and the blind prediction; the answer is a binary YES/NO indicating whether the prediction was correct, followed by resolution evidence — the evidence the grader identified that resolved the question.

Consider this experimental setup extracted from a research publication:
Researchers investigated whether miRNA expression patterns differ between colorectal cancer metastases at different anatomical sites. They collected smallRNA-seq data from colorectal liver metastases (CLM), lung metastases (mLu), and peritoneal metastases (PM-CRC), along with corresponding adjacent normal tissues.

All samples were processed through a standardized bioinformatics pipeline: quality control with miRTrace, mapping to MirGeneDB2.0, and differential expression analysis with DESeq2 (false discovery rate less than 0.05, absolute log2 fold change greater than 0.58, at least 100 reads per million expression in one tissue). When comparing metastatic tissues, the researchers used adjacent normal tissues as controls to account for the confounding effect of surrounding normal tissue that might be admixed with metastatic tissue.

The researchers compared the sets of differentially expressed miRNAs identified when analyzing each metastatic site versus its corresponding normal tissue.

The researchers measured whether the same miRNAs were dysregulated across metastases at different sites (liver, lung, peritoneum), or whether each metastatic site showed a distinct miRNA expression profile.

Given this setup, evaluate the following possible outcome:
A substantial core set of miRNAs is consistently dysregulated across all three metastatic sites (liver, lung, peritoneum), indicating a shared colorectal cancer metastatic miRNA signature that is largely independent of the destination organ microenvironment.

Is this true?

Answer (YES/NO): NO